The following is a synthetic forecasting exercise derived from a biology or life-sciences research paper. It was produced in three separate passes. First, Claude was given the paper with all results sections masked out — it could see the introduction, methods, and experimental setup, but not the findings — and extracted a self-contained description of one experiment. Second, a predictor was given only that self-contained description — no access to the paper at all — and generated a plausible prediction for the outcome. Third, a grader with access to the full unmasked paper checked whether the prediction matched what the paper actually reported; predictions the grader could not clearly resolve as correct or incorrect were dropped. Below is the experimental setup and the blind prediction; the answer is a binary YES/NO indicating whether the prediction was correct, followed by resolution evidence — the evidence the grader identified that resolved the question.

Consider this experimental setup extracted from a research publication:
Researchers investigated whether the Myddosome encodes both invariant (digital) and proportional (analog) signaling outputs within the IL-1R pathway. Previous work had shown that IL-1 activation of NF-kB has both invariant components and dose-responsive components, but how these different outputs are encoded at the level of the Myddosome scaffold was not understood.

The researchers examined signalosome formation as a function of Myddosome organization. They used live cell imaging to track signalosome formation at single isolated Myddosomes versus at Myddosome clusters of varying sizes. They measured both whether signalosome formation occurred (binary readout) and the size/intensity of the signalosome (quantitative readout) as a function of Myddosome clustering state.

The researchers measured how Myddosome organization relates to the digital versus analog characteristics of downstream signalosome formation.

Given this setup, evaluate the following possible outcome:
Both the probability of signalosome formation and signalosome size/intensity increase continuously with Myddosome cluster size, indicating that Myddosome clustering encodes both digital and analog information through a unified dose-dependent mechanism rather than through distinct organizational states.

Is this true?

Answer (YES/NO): NO